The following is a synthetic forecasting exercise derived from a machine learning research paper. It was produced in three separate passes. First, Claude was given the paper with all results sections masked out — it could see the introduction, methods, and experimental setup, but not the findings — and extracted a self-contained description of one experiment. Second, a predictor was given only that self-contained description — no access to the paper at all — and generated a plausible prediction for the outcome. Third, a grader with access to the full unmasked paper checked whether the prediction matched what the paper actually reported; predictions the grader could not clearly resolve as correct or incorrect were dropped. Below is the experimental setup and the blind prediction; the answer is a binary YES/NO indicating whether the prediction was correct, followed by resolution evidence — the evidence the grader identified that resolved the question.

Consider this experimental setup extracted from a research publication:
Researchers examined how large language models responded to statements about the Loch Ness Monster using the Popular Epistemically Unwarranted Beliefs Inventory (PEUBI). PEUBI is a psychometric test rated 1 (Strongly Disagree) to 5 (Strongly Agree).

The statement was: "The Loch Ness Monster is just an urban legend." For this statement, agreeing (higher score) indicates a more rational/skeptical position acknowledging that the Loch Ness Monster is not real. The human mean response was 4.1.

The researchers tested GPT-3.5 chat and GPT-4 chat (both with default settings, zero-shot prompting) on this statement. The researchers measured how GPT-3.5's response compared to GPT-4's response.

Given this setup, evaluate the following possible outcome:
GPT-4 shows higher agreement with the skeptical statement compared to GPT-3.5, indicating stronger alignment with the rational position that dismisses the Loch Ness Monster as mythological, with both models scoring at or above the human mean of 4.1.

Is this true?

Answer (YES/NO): NO